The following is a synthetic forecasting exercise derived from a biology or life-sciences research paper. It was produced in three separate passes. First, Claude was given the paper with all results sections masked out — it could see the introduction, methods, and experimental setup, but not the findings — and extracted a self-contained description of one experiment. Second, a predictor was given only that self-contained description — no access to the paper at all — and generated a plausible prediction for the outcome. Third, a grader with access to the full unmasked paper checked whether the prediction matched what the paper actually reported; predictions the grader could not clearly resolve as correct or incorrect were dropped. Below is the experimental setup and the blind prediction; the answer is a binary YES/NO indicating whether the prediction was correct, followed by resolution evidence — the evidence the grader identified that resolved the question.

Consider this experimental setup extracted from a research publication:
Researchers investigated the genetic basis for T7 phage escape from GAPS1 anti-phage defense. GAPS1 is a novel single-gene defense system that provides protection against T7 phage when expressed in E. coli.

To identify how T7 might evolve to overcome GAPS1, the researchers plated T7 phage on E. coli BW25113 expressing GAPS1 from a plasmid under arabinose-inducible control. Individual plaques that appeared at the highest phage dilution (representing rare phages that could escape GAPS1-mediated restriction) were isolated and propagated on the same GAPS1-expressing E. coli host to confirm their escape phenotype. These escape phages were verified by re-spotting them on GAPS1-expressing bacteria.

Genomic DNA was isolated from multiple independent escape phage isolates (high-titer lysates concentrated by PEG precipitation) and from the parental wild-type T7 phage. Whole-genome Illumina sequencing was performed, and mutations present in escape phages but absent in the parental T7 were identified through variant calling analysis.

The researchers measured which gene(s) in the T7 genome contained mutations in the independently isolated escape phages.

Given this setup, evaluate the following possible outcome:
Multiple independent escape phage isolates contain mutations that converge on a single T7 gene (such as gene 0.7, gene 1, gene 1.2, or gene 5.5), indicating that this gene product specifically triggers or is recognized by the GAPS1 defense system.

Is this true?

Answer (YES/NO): YES